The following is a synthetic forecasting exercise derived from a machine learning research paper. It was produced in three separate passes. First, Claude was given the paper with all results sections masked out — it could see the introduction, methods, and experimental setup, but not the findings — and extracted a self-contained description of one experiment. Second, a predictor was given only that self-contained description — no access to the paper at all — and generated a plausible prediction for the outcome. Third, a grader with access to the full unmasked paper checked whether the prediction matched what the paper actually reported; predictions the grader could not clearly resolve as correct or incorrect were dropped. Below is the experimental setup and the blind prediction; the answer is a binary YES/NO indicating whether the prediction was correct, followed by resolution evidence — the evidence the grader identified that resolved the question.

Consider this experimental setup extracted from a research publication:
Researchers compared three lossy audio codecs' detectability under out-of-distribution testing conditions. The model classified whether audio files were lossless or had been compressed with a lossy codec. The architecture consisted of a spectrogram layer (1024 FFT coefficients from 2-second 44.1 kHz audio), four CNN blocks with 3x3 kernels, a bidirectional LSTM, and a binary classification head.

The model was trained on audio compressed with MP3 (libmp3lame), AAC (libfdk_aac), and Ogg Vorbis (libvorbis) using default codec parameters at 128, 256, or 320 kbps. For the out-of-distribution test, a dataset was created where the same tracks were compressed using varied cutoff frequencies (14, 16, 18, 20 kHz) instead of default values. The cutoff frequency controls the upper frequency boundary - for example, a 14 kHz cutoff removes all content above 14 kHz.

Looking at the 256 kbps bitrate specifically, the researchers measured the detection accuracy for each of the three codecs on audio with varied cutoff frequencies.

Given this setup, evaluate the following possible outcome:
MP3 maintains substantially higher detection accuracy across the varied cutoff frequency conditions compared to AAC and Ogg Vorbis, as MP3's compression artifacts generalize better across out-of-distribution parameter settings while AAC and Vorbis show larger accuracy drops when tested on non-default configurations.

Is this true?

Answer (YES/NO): NO